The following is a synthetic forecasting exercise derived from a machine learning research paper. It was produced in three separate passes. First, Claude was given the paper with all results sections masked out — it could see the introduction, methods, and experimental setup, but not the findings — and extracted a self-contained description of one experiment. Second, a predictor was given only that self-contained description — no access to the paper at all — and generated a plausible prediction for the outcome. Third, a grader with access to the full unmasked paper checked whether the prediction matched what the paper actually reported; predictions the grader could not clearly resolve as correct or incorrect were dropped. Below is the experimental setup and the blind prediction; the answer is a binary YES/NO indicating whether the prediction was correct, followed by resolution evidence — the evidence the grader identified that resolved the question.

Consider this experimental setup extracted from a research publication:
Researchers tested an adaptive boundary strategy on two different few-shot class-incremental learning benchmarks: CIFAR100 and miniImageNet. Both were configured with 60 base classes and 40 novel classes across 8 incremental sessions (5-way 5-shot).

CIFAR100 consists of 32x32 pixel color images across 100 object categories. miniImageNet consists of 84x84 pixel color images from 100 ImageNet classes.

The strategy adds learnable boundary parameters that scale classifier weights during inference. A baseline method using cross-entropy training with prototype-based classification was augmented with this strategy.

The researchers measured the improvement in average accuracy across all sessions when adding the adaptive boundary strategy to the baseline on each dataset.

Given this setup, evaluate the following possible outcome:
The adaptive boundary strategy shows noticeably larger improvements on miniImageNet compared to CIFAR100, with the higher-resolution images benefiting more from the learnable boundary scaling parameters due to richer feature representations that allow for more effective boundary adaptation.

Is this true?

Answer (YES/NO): NO